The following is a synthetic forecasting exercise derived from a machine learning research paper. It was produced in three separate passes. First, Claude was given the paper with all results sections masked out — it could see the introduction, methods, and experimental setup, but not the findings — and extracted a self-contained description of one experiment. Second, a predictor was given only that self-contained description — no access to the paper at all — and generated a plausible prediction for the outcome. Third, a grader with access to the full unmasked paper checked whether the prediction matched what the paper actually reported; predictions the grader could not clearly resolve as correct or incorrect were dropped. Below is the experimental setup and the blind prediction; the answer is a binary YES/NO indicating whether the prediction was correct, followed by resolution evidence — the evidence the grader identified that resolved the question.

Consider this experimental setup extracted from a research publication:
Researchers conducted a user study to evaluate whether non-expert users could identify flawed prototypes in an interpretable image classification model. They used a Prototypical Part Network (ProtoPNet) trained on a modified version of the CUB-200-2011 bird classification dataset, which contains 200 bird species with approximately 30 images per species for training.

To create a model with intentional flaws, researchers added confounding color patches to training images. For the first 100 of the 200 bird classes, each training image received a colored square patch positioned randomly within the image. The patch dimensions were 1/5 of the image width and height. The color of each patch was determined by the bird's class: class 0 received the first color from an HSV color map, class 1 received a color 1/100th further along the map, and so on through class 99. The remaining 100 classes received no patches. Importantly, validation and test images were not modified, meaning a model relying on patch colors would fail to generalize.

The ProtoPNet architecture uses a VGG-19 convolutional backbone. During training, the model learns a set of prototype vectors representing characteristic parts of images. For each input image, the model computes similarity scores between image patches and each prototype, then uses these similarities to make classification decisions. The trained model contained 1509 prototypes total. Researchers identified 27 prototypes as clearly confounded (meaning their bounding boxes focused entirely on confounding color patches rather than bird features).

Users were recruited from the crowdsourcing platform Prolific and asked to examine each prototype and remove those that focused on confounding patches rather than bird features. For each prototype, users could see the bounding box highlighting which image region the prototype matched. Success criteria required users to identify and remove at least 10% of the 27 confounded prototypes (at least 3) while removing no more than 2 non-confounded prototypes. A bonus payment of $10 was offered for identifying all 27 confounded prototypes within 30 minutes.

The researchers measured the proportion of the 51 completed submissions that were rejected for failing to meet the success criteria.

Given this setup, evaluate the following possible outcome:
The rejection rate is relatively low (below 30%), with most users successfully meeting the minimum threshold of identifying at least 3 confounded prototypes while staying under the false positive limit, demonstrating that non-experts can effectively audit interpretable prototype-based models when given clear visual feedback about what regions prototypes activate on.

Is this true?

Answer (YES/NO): NO